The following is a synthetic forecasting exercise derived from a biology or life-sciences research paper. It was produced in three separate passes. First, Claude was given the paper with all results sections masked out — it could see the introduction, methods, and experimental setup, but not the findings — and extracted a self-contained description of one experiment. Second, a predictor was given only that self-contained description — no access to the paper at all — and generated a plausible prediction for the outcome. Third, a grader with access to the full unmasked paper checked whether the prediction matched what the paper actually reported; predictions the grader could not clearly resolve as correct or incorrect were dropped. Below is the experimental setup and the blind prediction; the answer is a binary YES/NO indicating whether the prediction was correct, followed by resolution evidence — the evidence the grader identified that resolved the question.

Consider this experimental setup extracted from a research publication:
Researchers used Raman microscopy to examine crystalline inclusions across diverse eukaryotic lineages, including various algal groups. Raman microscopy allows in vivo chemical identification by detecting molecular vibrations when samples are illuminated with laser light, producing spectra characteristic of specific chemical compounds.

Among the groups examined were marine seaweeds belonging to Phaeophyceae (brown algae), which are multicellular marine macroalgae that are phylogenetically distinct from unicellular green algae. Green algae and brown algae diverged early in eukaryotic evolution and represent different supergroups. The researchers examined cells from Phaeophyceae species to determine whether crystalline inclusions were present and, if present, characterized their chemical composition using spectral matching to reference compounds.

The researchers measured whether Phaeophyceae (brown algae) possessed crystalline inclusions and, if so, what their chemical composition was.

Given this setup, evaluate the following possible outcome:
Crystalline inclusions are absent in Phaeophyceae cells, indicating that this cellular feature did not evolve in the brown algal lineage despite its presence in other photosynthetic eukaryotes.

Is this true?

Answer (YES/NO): YES